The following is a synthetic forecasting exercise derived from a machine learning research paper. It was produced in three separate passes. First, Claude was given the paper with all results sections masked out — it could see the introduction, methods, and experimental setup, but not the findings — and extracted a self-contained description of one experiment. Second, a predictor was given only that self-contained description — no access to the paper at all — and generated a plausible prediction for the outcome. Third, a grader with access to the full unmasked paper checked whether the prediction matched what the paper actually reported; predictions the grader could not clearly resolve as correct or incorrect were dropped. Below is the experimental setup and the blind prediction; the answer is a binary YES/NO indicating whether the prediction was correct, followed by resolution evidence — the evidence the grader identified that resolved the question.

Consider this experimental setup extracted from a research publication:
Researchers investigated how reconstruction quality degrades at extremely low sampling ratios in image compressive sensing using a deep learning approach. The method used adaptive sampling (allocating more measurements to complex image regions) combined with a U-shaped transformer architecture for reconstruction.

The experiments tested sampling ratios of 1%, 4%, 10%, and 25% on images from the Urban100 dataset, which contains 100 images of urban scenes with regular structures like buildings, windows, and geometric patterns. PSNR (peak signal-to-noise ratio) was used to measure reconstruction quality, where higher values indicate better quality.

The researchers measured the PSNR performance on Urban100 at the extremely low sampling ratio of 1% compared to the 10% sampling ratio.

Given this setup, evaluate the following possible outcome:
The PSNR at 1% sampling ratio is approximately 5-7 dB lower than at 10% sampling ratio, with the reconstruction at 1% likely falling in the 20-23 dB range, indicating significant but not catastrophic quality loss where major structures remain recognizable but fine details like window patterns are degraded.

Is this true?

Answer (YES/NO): NO